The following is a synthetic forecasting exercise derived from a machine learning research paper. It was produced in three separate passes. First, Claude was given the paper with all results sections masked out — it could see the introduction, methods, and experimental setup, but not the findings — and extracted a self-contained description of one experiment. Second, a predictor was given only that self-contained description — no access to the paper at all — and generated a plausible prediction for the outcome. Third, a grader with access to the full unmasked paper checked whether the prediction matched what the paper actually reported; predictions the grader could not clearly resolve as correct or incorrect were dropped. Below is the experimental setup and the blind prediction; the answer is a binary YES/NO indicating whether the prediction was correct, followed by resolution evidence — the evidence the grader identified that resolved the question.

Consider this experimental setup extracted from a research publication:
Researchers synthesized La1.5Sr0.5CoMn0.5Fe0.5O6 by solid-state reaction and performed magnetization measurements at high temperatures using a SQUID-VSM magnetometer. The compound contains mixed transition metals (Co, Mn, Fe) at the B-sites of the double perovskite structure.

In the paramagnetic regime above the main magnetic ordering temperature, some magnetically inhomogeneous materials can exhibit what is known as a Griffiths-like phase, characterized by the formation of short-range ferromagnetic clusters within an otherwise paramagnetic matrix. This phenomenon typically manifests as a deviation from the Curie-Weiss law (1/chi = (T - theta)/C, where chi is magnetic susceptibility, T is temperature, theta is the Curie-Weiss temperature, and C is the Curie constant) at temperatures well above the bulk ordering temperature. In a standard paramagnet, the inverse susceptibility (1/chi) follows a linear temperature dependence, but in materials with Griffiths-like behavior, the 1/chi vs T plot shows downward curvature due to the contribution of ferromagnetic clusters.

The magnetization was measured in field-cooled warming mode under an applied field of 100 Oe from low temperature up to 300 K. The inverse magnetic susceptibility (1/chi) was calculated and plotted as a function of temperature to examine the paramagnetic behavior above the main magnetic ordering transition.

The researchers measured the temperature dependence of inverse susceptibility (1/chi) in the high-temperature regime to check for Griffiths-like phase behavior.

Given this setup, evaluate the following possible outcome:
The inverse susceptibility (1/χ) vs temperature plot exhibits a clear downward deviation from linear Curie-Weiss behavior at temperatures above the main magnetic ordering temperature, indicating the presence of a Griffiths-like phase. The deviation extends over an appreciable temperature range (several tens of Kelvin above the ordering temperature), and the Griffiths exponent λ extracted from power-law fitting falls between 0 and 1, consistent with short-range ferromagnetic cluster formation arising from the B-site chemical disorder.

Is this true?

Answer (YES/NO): YES